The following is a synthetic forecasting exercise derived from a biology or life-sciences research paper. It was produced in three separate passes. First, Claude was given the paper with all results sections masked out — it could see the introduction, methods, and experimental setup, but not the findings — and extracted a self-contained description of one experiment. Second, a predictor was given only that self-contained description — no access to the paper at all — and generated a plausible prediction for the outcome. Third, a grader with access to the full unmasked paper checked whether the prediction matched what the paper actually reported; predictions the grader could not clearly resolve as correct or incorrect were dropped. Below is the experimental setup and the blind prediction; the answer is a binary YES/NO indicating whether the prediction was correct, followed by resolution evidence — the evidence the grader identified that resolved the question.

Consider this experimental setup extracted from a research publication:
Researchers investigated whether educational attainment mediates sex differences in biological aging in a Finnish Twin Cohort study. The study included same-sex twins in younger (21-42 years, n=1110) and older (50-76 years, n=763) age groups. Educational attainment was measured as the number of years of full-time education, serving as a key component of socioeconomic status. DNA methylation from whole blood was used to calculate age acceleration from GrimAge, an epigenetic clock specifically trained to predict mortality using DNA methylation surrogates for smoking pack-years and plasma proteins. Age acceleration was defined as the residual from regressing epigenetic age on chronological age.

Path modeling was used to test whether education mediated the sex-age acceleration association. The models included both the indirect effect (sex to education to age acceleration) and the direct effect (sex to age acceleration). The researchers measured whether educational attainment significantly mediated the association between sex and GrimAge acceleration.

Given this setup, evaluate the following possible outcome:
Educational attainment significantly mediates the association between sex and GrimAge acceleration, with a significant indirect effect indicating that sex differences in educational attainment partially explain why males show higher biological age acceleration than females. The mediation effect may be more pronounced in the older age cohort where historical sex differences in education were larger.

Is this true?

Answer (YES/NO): NO